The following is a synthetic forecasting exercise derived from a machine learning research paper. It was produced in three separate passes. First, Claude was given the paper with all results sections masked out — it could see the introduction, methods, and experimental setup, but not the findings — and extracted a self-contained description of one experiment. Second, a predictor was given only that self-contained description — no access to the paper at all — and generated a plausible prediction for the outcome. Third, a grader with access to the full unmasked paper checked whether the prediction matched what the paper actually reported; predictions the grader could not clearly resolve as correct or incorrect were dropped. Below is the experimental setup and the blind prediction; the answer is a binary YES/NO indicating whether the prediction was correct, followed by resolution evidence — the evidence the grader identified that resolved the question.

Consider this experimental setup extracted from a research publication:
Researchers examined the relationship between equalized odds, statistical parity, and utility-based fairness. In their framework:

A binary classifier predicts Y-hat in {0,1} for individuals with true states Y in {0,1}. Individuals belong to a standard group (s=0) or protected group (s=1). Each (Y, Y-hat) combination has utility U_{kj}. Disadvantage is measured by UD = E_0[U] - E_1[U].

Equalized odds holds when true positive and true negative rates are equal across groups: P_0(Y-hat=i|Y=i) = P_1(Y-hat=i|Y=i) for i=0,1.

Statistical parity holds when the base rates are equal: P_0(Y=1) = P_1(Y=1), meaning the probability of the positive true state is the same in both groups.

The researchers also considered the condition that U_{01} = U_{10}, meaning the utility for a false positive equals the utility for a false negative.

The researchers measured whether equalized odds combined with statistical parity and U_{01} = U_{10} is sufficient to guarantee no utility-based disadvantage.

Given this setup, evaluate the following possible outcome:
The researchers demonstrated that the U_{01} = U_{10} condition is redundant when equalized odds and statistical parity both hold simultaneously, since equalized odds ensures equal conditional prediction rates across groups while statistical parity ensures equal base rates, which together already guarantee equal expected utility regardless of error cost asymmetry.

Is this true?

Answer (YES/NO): NO